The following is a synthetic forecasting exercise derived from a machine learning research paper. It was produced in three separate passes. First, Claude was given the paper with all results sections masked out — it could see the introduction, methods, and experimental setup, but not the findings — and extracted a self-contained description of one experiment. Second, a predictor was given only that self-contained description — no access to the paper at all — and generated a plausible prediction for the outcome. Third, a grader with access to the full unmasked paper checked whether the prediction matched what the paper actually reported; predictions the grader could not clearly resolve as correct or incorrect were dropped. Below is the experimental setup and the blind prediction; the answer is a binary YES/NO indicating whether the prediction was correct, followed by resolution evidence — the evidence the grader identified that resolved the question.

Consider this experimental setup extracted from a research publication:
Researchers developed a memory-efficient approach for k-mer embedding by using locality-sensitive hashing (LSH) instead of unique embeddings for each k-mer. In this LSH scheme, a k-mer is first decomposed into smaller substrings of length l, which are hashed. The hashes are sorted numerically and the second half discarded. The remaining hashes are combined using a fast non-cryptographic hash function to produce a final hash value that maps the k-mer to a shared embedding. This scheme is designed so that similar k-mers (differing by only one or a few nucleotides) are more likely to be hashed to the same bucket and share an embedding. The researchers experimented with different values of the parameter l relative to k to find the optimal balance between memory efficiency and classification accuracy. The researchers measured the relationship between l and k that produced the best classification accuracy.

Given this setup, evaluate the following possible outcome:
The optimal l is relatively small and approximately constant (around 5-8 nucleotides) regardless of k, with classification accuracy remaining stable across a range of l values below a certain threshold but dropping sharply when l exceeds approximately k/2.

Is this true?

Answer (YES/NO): NO